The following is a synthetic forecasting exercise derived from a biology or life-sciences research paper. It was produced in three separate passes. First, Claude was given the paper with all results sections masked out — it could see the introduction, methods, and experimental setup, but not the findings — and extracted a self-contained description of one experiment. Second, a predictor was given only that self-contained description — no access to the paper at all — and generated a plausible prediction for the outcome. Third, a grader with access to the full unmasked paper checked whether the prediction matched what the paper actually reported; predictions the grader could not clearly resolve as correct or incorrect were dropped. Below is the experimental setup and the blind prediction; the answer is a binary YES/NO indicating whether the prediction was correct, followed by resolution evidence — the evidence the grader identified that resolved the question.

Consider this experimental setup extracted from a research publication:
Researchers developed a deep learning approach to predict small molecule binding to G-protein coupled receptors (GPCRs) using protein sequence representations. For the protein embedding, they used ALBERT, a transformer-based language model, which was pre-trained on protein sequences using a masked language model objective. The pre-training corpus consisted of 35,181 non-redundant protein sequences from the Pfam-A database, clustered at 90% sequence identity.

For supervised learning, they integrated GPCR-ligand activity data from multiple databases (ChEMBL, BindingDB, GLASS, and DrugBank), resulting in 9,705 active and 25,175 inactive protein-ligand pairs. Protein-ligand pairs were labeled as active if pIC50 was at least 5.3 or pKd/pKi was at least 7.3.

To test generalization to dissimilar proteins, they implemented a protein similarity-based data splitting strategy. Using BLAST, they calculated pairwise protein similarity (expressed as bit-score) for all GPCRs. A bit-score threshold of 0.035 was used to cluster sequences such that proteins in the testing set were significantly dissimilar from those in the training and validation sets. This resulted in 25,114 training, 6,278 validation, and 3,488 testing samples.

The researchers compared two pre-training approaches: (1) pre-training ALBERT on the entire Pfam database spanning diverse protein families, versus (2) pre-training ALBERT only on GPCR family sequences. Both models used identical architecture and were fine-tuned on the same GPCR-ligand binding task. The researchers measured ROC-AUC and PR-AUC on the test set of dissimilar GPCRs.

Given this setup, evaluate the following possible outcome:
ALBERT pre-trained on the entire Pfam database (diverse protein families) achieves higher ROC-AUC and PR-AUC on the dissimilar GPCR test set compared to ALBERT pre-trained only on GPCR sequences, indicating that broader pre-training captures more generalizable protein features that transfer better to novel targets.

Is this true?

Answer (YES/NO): YES